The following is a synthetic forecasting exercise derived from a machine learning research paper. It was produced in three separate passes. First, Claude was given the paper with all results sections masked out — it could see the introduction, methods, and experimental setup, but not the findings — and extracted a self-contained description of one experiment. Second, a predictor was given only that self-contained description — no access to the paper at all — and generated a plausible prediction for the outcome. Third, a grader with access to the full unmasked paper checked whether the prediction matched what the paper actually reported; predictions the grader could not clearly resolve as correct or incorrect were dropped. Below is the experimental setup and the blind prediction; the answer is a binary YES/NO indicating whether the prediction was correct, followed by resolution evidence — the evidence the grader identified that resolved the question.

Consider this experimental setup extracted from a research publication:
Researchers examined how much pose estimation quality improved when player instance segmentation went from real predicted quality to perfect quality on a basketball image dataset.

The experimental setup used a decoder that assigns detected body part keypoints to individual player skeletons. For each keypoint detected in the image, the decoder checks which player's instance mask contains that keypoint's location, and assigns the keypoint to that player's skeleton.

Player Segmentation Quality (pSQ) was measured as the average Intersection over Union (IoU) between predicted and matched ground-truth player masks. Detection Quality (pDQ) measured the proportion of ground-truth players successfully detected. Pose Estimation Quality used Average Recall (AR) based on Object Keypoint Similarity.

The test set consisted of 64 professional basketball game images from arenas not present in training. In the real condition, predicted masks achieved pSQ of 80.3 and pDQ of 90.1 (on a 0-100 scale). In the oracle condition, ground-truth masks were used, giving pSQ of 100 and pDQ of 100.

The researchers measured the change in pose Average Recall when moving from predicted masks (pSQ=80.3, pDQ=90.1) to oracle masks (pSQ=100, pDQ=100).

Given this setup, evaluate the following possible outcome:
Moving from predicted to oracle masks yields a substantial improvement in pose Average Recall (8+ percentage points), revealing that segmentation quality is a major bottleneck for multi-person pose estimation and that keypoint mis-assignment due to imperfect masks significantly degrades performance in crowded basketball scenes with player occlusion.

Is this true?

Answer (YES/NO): NO